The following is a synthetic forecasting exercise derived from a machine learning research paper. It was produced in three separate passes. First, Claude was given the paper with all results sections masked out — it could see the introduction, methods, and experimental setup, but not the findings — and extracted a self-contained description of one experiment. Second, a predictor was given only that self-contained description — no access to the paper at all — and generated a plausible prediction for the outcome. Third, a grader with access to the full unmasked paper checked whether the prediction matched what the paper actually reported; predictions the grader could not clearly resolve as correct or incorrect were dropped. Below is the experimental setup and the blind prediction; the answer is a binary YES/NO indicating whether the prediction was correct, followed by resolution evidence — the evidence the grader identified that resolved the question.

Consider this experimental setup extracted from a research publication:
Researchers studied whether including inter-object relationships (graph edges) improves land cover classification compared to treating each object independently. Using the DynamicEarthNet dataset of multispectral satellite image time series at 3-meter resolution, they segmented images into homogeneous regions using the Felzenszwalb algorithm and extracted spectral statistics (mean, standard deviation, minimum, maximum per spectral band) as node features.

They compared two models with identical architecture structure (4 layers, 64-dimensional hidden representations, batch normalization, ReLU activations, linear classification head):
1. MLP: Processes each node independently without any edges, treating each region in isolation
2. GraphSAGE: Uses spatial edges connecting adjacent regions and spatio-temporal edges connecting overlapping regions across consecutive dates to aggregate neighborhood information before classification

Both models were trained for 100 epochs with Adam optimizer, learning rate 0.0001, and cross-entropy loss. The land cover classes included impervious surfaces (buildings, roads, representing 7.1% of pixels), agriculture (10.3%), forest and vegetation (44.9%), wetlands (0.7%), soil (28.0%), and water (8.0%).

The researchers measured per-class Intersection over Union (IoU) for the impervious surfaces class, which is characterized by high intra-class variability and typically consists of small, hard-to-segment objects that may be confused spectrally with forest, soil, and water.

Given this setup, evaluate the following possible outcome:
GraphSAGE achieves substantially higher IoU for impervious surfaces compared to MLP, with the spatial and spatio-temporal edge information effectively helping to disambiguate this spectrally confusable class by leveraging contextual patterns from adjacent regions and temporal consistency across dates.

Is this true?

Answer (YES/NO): YES